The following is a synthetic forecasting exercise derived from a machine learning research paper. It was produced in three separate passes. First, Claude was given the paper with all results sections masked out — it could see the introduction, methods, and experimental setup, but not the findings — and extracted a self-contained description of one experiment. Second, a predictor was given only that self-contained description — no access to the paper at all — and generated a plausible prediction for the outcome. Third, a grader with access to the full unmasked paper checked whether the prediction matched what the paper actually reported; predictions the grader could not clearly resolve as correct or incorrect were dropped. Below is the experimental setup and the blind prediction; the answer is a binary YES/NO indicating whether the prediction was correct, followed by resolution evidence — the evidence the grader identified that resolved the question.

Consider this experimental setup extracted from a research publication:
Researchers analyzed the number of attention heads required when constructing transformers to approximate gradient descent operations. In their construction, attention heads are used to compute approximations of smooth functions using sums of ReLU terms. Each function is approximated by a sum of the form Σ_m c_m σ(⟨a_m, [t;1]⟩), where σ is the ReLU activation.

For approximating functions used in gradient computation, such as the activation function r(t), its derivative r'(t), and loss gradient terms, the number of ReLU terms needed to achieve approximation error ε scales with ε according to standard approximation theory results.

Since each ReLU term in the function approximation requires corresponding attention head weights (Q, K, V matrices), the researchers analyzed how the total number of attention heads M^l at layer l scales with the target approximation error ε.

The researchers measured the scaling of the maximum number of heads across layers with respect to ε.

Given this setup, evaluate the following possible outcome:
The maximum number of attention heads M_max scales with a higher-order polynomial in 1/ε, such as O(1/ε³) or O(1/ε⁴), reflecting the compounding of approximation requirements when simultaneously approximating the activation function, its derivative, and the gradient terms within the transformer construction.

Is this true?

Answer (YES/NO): NO